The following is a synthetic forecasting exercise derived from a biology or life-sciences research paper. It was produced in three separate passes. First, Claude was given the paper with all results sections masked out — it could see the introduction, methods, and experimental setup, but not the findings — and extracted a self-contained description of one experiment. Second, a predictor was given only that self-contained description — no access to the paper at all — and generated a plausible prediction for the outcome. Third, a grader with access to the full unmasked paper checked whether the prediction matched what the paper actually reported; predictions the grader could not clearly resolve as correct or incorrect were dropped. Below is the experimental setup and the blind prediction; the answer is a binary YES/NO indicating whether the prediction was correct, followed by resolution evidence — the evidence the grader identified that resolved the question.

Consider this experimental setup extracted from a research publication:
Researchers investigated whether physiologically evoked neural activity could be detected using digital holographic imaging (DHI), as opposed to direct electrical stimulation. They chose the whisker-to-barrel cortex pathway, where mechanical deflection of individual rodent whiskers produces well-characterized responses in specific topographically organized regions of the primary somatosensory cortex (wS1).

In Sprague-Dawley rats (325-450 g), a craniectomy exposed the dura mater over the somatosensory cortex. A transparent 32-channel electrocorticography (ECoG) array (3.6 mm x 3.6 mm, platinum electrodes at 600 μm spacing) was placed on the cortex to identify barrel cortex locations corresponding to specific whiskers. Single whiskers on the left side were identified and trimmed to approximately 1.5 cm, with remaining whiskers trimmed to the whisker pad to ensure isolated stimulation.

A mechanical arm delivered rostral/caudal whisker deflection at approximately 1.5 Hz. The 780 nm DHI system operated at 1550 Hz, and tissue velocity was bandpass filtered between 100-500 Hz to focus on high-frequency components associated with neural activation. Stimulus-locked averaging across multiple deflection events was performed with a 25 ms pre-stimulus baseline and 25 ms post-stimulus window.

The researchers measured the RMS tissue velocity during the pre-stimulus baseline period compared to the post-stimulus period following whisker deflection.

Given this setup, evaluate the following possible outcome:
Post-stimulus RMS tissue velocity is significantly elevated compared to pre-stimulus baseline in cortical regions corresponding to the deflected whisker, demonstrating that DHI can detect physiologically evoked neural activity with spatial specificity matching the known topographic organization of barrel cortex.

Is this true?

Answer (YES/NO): NO